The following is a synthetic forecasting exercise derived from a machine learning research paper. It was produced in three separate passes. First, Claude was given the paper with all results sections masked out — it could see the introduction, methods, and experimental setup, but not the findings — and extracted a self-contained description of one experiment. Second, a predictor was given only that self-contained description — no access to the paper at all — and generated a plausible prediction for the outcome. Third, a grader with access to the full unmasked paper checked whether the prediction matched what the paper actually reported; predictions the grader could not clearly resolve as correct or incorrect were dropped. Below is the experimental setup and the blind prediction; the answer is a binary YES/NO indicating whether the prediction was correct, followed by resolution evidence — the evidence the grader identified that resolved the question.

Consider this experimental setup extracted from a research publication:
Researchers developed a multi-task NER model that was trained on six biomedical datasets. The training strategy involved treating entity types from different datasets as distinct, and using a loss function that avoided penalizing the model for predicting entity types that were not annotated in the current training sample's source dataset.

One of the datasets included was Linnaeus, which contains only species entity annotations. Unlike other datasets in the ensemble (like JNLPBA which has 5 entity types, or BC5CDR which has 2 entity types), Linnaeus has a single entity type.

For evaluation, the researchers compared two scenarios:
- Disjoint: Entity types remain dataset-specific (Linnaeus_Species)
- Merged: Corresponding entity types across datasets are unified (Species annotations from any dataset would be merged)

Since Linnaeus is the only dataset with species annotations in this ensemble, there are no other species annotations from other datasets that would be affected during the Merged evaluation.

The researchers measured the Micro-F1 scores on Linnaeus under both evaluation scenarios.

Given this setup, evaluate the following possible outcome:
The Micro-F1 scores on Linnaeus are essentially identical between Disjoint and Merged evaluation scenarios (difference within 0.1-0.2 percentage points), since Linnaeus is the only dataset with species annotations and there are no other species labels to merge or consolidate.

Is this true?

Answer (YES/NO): YES